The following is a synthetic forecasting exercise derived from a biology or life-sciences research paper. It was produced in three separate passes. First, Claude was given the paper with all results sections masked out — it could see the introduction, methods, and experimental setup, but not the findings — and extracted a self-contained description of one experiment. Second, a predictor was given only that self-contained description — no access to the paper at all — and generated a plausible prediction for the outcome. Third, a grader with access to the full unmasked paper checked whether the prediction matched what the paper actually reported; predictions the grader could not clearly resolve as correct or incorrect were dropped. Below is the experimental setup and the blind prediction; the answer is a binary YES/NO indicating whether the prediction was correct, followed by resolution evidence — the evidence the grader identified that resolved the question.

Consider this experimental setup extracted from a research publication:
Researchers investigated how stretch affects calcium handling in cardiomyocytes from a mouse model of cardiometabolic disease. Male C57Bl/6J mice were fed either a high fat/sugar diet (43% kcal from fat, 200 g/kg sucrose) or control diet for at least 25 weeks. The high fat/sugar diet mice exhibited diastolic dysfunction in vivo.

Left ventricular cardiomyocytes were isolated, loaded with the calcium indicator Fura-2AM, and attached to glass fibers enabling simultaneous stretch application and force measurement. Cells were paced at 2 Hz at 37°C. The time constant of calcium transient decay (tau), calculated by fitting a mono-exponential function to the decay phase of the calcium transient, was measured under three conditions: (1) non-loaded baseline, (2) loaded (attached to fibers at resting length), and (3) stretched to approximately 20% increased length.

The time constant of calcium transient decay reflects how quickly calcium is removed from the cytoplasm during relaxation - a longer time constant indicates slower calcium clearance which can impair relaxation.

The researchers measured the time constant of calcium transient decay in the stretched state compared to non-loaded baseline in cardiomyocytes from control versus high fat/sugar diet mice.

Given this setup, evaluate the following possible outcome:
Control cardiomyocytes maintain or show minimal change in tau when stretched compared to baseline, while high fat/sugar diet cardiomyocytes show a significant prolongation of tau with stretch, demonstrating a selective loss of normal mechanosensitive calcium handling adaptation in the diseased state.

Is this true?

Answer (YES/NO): YES